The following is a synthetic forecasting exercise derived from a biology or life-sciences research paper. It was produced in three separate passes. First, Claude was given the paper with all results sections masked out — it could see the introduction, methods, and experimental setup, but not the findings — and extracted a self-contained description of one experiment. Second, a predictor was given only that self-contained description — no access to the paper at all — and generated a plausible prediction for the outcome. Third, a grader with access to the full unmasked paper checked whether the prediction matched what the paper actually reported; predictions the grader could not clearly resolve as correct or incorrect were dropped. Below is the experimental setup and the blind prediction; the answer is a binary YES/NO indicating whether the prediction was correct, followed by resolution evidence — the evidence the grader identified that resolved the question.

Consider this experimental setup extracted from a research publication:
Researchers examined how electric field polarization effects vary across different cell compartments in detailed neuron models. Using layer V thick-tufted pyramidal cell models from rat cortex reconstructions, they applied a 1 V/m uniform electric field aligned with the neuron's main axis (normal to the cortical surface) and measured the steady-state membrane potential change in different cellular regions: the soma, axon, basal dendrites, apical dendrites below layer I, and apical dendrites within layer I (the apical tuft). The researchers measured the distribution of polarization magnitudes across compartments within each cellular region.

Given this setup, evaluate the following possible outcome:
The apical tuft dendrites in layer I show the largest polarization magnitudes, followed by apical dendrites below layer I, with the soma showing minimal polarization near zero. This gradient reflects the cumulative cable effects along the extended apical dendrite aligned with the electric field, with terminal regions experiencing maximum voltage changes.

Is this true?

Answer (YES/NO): NO